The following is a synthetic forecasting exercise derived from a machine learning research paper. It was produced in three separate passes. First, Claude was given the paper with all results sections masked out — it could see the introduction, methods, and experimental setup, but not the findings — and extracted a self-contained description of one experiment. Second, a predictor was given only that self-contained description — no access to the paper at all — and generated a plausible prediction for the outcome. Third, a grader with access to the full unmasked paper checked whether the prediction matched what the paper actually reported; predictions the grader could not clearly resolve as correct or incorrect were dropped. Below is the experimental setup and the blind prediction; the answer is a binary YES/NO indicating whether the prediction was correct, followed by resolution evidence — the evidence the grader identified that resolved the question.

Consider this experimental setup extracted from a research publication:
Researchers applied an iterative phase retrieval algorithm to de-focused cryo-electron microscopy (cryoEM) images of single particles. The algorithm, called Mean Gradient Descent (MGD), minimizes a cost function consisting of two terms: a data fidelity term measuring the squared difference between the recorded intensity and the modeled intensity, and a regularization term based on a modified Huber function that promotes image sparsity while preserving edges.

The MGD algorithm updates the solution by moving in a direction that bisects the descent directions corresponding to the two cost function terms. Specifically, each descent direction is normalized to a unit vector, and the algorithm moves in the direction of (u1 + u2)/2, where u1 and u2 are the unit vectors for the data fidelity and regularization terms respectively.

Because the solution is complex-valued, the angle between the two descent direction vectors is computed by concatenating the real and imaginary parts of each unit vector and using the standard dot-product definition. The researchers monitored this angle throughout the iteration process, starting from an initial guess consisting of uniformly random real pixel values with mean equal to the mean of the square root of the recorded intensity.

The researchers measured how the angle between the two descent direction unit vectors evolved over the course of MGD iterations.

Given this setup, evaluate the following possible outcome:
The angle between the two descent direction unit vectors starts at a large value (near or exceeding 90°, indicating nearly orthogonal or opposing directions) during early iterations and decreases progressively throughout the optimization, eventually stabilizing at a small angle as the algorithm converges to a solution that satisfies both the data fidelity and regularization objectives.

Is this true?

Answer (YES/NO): NO